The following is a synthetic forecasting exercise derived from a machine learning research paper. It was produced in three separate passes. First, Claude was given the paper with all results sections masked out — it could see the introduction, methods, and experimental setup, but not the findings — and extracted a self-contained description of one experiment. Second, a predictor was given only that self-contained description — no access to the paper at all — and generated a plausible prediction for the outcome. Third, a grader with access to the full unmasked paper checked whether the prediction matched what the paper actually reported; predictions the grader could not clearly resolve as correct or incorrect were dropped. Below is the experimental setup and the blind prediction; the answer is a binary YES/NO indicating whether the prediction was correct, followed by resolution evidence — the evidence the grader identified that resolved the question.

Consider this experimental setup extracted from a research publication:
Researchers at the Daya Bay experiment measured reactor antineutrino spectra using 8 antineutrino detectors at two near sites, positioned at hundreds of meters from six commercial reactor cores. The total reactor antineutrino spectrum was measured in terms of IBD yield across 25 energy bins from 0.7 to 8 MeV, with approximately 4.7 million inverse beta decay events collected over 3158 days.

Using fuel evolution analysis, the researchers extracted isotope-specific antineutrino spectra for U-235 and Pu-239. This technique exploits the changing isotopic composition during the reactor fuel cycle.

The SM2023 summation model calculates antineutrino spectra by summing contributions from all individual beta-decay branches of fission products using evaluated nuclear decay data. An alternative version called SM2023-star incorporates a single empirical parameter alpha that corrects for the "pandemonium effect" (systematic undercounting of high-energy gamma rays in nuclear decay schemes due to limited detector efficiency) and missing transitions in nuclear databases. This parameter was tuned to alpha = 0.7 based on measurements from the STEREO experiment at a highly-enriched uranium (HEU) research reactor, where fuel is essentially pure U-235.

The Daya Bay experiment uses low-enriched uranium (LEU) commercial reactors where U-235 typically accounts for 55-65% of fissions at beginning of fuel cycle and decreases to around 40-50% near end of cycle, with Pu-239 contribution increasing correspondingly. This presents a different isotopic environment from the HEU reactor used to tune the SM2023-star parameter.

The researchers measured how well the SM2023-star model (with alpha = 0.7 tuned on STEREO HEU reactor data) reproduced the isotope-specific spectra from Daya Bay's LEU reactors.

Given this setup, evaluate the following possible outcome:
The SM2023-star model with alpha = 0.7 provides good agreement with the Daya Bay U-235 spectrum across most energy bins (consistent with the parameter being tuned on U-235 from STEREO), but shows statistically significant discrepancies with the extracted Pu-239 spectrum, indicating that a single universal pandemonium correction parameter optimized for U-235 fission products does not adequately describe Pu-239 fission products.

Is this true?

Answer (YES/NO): NO